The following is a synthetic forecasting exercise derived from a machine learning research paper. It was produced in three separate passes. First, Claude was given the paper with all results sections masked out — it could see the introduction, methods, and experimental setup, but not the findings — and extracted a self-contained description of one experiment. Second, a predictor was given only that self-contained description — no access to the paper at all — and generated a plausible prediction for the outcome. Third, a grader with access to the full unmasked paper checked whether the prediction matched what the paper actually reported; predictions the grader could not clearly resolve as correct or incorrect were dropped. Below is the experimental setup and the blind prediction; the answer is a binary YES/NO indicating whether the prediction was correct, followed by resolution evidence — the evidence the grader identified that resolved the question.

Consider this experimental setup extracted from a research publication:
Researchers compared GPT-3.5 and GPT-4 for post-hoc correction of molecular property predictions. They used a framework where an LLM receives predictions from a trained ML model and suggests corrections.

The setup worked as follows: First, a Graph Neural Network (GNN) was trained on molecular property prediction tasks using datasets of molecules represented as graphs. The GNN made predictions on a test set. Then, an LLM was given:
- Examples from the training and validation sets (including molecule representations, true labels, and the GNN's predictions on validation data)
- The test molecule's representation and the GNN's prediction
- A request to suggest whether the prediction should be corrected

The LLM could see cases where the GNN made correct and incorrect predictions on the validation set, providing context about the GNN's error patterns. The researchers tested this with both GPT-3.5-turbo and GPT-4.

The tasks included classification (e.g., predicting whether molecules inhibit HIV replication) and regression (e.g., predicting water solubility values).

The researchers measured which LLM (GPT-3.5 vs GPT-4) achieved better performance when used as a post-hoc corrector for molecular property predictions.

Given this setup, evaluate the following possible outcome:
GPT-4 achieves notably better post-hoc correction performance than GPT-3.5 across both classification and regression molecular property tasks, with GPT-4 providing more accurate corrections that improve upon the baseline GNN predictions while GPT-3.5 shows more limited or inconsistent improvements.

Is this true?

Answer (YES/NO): NO